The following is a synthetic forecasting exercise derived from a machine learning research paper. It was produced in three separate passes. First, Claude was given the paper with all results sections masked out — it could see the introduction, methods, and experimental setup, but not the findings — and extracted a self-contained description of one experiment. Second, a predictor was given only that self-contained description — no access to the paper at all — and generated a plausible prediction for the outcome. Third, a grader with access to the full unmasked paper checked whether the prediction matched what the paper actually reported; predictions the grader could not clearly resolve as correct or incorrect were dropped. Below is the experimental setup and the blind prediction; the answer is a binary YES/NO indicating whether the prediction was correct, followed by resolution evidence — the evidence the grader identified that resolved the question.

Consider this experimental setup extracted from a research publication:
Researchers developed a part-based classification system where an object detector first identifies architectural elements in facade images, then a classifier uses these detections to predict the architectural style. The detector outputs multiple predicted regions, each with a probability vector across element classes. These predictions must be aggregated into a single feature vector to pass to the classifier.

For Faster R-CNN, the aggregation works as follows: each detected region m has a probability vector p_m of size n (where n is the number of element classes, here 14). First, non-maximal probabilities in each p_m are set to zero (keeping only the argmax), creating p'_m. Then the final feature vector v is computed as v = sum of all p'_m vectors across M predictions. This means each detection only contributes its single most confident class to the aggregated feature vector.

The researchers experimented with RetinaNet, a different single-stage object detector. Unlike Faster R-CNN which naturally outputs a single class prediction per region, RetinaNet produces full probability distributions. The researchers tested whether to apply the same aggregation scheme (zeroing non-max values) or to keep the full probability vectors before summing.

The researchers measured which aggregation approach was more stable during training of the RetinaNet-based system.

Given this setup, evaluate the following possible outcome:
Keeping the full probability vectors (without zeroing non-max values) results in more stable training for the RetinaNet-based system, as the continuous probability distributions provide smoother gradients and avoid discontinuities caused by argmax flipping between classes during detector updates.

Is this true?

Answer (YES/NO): YES